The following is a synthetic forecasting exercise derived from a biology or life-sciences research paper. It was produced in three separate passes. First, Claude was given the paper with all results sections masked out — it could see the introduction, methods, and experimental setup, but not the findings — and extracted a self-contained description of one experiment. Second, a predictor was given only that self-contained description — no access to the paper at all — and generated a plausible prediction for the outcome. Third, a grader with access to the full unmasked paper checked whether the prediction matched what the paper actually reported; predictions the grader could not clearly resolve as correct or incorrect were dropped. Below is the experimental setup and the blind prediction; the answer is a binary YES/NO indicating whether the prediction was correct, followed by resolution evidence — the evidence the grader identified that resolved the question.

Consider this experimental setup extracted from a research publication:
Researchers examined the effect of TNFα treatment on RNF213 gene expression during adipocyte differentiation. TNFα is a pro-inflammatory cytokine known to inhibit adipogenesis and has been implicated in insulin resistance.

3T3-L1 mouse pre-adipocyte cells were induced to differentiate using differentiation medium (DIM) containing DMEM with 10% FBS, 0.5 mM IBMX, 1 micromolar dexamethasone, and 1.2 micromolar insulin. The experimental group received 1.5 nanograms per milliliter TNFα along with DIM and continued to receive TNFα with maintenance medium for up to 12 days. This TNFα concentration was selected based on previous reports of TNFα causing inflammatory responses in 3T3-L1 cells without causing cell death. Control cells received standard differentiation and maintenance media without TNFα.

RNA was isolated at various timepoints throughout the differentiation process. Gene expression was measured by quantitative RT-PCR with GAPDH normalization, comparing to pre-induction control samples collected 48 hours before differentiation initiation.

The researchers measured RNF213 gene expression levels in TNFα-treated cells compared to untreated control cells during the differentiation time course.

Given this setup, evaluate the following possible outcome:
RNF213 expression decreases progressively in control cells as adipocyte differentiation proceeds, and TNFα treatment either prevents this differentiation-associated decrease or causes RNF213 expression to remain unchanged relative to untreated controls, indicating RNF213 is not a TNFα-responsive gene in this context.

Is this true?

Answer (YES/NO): NO